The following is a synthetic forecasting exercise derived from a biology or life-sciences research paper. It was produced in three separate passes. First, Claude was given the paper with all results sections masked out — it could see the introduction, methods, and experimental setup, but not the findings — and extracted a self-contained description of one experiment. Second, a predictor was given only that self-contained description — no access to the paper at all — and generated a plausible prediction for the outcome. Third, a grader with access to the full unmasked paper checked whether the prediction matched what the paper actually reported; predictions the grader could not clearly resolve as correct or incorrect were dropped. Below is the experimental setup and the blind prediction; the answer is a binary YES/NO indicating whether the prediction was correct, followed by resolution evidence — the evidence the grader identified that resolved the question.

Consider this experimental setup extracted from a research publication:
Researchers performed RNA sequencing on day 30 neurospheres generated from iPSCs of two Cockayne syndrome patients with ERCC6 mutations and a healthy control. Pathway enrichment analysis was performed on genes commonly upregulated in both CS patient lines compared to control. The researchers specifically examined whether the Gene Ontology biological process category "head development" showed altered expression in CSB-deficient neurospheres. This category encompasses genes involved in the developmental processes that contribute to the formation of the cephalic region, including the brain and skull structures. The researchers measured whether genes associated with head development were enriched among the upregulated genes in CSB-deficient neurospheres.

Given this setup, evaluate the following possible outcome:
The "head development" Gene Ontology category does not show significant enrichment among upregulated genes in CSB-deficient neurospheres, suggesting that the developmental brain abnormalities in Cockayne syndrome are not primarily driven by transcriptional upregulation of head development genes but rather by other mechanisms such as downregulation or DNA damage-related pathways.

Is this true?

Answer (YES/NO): NO